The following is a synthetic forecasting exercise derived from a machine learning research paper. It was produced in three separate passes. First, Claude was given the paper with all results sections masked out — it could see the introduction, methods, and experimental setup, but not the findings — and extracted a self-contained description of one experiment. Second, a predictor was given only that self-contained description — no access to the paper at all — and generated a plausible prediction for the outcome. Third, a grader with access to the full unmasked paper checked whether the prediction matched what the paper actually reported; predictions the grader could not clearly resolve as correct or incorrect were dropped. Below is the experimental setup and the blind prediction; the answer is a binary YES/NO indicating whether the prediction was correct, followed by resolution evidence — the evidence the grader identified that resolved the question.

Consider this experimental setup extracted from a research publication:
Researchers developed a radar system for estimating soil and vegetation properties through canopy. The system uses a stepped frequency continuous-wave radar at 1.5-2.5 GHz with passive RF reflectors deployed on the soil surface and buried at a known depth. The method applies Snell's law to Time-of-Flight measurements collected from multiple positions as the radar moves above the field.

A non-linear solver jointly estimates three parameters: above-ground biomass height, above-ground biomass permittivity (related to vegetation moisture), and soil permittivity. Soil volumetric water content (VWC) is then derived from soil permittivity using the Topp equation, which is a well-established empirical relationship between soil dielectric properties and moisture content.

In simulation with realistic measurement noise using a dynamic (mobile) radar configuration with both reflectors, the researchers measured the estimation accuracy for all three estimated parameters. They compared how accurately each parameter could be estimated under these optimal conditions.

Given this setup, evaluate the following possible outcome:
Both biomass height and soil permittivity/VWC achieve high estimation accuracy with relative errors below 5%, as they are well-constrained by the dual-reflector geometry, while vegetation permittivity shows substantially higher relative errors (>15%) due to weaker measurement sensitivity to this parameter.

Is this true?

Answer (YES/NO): NO